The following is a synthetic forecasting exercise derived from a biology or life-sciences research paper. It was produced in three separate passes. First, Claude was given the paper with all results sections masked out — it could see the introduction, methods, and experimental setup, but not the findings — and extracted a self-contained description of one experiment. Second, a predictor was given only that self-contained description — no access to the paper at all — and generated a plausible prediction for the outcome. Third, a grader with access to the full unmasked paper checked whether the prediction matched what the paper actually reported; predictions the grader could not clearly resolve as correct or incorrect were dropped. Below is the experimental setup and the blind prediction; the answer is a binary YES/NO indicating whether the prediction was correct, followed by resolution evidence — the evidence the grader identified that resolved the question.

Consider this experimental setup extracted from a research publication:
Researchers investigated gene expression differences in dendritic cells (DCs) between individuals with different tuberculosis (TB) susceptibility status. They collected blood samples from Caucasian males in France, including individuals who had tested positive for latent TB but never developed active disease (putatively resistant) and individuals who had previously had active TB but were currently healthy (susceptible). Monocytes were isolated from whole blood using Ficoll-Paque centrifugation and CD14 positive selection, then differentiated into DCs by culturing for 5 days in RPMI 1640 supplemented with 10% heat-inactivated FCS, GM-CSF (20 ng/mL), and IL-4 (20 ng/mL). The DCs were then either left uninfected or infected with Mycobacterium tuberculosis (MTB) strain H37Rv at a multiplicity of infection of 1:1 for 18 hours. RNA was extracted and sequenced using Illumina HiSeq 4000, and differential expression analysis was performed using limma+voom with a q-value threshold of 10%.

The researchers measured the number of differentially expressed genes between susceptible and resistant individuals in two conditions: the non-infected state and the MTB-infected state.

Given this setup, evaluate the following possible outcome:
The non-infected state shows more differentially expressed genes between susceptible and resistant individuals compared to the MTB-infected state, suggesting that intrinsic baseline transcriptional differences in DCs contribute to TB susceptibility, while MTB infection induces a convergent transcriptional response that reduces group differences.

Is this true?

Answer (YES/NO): YES